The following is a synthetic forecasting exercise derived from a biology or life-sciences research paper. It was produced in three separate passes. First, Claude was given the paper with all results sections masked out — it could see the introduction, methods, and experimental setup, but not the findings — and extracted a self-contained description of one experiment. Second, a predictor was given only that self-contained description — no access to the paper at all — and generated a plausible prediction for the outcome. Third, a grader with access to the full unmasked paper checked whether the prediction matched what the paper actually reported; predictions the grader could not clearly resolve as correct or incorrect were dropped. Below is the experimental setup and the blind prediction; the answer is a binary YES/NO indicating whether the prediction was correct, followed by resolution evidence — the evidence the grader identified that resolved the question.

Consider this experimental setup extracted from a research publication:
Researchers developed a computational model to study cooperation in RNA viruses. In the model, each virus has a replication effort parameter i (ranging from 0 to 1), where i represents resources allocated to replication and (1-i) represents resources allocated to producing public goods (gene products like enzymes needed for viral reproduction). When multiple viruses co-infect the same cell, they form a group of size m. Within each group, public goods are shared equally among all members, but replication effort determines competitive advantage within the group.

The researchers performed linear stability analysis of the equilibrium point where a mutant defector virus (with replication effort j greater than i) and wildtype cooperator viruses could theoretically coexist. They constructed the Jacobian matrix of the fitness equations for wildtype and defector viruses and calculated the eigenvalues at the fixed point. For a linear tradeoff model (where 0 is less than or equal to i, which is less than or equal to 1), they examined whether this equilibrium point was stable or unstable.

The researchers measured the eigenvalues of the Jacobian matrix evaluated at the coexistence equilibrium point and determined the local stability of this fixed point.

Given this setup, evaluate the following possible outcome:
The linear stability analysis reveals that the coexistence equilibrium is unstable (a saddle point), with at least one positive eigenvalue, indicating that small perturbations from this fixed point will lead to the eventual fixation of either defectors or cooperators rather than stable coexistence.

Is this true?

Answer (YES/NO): YES